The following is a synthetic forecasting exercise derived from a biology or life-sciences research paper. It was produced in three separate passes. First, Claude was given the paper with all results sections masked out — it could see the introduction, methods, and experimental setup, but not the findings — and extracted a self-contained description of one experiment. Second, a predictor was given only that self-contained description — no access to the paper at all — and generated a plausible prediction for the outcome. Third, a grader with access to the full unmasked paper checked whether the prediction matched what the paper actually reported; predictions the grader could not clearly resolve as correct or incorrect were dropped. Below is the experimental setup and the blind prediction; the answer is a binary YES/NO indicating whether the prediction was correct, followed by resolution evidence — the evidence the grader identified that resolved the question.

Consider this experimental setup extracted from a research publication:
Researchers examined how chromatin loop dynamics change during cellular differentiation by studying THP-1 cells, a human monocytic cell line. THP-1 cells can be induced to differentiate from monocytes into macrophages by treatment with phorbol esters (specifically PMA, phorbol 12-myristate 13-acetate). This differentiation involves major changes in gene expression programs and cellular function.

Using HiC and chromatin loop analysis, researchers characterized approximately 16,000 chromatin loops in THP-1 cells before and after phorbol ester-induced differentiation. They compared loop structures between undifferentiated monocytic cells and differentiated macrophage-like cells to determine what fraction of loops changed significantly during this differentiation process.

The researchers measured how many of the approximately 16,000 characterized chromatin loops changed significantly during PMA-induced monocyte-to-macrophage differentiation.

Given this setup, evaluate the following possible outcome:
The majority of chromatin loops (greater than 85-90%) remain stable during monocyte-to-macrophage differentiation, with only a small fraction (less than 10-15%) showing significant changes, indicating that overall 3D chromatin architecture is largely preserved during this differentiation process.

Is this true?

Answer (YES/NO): YES